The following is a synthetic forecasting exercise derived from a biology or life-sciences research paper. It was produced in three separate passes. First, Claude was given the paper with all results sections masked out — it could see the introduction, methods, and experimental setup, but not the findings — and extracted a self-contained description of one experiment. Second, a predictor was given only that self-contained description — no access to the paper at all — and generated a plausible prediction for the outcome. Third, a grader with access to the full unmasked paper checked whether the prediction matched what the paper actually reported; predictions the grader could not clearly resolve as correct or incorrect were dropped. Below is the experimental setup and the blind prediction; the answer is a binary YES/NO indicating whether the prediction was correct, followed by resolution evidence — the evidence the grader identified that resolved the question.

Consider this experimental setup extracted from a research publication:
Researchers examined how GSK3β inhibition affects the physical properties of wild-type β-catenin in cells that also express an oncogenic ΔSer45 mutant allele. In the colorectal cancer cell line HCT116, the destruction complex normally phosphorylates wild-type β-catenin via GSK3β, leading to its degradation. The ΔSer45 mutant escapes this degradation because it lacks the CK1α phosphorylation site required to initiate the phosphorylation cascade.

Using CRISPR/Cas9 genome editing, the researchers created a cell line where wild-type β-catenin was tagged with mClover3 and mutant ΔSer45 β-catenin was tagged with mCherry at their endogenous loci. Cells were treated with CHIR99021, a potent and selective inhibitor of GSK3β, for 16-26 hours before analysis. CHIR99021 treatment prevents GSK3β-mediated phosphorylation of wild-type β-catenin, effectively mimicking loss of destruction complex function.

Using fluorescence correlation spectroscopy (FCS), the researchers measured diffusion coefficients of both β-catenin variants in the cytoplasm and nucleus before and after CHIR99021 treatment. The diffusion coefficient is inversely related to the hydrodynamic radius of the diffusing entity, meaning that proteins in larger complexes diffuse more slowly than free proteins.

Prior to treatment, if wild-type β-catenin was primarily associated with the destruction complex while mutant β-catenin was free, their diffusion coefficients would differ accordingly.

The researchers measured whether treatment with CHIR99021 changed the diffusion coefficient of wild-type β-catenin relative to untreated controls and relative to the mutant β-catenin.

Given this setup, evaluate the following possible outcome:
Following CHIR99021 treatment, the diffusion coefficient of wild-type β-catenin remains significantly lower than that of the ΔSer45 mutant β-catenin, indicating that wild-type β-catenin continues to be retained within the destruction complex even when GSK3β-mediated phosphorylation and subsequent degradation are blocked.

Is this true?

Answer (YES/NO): NO